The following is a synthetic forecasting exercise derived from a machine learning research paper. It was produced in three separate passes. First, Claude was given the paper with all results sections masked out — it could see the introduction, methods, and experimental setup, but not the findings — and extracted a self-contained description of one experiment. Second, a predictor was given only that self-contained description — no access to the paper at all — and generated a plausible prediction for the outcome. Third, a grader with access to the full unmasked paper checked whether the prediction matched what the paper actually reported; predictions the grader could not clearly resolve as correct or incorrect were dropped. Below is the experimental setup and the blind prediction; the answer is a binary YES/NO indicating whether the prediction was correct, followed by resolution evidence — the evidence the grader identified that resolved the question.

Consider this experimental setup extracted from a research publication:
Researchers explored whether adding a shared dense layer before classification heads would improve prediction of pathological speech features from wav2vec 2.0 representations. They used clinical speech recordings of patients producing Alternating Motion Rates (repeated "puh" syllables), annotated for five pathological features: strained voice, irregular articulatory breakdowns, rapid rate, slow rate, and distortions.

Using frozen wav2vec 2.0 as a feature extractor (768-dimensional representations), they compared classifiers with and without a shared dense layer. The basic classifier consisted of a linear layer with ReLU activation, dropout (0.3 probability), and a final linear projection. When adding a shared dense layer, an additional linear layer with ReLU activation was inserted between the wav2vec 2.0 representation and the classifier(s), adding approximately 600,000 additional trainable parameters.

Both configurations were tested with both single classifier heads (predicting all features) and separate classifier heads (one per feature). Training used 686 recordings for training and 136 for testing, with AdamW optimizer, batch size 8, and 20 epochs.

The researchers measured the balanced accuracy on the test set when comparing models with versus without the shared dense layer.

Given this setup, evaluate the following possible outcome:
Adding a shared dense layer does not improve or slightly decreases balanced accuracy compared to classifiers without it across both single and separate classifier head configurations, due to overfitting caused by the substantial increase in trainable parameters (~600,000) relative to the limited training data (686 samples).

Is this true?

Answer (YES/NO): NO